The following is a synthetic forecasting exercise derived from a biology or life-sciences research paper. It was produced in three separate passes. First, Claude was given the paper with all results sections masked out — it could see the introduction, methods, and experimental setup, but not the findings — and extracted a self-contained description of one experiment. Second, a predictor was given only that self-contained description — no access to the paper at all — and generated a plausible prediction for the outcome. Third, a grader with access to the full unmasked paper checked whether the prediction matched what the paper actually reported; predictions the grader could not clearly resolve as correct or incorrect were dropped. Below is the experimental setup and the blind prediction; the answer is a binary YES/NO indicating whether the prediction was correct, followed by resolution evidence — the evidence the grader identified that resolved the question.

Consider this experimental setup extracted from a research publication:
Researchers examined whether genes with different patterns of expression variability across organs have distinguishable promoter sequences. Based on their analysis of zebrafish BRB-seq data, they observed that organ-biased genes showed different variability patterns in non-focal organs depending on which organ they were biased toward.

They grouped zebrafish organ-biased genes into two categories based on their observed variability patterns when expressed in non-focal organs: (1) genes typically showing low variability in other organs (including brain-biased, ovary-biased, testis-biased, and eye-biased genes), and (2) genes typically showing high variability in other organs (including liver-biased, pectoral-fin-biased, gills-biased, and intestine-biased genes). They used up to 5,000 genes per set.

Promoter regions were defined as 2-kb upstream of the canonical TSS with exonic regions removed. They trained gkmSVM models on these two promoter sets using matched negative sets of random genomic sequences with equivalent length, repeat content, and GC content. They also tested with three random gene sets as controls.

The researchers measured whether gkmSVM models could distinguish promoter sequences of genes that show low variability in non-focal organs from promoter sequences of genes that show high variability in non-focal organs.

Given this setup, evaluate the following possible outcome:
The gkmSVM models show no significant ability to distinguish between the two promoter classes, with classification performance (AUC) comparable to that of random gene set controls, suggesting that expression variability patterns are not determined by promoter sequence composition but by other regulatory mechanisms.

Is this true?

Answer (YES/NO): NO